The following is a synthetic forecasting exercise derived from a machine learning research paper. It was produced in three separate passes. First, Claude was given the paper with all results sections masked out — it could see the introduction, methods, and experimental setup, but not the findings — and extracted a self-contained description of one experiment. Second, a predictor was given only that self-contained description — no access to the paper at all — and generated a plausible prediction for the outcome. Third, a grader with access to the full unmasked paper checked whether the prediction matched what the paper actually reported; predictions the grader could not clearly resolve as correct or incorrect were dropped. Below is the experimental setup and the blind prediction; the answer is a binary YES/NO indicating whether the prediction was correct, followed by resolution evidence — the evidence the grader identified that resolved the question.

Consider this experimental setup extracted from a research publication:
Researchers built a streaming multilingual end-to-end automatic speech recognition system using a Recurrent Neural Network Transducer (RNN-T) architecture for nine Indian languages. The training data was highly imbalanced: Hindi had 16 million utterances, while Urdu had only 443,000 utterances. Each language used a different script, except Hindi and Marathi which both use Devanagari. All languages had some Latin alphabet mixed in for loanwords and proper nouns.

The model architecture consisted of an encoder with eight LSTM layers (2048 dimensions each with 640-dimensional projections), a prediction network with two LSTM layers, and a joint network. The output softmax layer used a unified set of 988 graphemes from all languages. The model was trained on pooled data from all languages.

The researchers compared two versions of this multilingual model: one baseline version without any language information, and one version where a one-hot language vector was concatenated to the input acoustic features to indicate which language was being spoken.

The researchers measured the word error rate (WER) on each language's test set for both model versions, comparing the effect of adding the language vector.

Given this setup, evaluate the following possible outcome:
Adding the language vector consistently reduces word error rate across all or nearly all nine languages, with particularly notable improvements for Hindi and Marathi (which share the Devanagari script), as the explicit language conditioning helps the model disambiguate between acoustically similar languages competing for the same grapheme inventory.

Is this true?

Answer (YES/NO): NO